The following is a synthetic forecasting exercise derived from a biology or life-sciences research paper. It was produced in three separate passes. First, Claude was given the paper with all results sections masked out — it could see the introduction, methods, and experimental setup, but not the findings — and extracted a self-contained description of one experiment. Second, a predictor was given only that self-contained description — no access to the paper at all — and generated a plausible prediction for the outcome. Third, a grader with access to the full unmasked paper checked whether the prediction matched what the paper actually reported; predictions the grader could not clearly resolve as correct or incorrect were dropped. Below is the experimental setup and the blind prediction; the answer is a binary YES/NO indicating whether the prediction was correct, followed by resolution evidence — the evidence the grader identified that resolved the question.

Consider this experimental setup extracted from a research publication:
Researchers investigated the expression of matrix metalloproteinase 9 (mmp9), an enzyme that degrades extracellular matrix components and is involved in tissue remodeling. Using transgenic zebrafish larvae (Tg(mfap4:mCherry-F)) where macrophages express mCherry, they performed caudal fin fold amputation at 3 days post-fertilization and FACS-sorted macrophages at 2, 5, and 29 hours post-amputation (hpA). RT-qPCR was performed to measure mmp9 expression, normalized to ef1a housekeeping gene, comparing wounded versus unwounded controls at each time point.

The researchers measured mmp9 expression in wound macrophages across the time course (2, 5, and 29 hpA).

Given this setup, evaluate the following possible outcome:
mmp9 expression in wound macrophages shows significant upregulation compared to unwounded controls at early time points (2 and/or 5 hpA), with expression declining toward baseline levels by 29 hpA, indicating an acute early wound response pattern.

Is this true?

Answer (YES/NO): NO